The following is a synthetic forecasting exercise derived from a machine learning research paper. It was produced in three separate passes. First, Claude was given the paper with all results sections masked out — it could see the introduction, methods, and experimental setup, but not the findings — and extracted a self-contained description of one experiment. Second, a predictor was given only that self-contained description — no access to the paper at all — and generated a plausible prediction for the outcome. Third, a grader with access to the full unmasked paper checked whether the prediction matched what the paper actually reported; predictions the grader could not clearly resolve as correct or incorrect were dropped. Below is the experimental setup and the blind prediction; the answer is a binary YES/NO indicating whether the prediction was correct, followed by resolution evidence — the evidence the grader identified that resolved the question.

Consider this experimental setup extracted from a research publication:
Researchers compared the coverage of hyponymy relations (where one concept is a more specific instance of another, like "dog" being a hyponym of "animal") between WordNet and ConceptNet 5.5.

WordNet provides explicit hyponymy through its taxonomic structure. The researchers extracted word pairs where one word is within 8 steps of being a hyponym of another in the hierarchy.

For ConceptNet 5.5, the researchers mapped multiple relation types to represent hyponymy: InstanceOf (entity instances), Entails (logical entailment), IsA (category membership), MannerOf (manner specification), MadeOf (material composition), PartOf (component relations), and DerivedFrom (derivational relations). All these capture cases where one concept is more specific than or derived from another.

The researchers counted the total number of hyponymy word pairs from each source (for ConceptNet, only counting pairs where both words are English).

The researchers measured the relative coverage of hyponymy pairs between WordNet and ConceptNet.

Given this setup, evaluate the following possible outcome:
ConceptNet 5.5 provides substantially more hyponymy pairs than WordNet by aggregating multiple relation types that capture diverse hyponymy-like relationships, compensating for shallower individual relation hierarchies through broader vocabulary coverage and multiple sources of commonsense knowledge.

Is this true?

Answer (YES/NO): NO